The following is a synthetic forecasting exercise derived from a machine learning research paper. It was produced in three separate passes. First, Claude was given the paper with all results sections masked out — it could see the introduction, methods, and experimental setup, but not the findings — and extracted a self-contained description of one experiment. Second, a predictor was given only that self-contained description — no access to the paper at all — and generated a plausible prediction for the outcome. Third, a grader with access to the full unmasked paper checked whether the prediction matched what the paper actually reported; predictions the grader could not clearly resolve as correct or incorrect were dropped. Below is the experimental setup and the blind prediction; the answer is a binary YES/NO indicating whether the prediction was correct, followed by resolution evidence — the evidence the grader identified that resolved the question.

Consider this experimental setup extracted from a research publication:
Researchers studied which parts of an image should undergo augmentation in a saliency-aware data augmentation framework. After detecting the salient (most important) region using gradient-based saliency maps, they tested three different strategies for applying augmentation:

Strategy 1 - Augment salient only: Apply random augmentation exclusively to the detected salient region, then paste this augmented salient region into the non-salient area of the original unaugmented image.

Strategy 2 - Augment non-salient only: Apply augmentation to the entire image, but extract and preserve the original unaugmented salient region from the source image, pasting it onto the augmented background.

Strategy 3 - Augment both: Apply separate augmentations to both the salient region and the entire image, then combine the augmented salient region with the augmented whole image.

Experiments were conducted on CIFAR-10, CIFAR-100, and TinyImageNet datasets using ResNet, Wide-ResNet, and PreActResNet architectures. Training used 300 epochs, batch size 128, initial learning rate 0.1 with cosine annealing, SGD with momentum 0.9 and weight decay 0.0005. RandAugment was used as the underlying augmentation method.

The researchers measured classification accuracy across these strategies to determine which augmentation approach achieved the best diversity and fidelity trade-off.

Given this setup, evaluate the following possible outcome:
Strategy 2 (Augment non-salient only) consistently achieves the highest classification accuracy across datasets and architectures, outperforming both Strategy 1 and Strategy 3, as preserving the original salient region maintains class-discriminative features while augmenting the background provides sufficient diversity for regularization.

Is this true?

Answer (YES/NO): NO